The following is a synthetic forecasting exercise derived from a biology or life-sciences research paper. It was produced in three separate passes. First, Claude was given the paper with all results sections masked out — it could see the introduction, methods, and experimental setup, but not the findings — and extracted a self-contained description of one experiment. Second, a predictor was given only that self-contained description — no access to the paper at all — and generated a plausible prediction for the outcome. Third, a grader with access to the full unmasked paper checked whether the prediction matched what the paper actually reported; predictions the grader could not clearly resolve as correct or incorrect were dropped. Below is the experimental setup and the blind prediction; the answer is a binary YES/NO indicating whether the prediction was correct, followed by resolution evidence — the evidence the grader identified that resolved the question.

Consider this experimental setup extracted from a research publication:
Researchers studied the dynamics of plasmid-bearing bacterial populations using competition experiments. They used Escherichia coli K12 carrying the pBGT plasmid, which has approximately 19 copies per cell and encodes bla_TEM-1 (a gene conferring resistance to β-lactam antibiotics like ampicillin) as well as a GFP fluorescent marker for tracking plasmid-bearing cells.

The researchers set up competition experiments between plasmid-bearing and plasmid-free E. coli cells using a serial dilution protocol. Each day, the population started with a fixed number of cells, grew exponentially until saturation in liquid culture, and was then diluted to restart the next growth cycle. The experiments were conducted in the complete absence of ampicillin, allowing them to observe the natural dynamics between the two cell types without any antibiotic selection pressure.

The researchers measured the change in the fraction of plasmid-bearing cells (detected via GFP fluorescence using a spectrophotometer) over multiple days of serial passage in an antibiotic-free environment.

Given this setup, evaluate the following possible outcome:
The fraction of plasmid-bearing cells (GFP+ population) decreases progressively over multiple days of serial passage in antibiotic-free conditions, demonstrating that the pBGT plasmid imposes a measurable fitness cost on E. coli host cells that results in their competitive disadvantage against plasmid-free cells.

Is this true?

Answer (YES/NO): YES